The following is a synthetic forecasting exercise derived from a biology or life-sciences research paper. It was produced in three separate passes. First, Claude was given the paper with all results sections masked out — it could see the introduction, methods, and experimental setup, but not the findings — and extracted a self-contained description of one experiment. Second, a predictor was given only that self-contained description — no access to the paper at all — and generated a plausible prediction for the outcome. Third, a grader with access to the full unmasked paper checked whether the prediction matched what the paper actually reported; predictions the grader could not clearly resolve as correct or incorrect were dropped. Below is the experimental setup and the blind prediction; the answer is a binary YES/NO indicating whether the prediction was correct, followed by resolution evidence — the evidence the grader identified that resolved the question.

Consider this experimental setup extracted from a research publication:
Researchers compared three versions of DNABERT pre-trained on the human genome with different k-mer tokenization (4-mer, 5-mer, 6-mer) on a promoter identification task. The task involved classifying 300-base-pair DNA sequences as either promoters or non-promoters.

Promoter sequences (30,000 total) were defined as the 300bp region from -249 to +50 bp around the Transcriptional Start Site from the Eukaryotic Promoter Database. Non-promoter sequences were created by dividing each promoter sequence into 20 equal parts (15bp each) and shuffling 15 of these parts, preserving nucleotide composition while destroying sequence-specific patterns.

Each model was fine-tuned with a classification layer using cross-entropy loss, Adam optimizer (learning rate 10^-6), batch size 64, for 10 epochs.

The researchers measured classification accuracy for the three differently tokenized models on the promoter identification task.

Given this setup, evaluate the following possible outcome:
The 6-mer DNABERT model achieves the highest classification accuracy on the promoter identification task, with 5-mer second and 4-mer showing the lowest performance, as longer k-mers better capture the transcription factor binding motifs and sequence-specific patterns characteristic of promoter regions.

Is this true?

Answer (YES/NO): NO